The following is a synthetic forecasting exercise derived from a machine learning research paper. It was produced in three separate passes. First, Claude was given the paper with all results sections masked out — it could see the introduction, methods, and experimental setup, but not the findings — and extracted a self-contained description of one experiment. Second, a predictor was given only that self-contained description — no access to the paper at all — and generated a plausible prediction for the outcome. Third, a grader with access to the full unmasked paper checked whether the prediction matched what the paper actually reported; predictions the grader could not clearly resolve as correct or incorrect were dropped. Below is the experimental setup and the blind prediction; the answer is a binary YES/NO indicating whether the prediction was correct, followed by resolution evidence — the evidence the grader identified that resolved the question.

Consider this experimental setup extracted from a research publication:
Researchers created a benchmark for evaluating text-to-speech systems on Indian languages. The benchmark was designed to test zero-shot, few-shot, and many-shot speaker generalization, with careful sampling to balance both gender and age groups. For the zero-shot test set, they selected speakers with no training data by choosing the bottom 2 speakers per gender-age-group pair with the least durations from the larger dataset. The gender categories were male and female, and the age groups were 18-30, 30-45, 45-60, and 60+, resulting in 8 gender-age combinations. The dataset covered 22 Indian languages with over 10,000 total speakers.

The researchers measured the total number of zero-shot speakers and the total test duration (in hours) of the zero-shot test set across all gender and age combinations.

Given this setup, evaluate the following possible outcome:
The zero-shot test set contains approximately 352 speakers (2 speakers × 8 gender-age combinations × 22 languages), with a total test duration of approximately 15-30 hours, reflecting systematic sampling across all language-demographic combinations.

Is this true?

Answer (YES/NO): YES